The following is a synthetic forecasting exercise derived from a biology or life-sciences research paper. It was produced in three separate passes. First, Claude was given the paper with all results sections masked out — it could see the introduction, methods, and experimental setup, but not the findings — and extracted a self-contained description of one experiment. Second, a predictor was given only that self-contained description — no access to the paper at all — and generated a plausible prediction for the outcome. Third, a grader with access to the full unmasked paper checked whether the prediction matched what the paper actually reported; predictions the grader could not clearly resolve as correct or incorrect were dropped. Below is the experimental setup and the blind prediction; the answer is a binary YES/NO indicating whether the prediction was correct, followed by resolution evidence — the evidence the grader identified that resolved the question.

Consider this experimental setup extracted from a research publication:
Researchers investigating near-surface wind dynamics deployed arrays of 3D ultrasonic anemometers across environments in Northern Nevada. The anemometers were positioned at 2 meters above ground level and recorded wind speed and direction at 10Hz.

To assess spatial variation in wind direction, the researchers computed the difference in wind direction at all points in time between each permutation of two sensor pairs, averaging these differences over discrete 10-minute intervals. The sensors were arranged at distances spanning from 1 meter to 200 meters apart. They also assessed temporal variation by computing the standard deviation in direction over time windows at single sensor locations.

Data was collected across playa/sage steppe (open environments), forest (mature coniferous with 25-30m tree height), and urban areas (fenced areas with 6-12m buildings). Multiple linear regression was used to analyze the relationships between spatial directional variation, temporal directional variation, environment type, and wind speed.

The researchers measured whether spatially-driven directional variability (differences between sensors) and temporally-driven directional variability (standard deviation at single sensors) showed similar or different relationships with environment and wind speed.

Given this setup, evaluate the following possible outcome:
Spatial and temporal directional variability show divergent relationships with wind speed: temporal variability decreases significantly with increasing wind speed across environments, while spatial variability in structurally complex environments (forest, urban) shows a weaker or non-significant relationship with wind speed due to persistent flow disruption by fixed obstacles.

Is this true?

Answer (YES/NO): NO